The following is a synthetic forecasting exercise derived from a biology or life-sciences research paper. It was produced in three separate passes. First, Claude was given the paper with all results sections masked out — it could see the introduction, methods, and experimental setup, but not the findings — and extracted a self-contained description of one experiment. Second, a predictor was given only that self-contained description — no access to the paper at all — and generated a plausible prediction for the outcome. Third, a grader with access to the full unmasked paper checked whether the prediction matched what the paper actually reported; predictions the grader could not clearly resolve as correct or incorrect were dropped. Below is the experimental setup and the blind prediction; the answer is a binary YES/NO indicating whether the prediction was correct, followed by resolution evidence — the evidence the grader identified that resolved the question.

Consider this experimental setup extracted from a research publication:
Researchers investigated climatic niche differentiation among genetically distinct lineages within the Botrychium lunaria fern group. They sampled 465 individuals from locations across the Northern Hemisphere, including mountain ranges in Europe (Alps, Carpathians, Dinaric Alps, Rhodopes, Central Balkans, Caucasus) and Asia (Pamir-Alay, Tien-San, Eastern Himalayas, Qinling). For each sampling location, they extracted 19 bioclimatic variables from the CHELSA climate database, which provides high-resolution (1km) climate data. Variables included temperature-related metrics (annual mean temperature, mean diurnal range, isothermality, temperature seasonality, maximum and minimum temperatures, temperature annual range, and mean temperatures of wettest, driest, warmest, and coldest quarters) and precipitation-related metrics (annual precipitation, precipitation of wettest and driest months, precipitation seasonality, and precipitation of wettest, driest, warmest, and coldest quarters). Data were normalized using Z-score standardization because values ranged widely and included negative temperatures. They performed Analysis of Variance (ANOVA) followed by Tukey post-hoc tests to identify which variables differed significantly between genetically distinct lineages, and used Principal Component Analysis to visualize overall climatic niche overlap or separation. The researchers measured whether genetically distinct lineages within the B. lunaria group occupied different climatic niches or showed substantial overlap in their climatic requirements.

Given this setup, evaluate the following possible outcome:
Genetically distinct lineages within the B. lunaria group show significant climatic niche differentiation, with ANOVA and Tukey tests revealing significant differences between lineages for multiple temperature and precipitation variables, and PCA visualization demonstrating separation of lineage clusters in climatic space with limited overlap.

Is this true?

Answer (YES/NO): NO